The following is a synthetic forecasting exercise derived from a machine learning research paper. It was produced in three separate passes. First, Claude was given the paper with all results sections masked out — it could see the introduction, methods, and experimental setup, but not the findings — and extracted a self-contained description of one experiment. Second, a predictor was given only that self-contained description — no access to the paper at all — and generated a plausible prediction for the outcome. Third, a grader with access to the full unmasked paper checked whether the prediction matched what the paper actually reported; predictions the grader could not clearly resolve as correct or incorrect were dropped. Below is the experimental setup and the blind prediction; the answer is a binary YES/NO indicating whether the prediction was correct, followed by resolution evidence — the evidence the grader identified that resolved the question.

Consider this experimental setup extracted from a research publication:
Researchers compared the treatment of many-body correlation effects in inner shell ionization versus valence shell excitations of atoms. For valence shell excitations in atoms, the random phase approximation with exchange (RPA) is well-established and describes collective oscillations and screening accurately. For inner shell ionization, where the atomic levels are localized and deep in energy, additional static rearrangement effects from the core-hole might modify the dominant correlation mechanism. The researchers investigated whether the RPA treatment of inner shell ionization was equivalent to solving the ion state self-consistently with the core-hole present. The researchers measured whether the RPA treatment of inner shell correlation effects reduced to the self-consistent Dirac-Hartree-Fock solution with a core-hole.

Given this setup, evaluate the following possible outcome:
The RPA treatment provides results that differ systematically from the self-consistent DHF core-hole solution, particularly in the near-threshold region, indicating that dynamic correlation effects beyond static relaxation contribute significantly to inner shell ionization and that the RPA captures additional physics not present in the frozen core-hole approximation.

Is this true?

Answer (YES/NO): NO